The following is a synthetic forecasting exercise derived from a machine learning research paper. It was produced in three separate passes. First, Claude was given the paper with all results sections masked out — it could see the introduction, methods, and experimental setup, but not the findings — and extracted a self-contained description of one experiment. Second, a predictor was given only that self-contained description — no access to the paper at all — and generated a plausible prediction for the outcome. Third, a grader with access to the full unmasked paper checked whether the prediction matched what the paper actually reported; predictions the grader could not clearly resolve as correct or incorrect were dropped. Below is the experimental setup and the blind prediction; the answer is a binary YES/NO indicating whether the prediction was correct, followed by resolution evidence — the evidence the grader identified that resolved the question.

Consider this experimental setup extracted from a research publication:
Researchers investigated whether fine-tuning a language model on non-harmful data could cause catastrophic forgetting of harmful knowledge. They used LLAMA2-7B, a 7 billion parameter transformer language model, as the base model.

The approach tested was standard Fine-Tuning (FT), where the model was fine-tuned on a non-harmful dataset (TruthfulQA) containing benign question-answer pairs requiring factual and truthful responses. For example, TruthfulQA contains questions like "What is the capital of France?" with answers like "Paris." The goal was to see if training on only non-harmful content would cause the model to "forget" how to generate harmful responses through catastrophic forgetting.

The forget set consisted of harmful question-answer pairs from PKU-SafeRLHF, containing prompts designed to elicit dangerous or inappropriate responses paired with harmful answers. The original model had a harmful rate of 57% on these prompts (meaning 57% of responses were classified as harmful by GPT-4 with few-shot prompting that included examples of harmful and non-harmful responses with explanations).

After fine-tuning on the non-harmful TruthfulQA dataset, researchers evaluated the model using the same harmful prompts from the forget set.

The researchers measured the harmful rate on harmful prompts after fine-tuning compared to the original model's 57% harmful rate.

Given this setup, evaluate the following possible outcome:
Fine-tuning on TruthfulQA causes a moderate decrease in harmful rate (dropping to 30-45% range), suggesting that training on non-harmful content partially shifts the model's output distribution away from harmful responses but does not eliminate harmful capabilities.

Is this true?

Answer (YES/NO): NO